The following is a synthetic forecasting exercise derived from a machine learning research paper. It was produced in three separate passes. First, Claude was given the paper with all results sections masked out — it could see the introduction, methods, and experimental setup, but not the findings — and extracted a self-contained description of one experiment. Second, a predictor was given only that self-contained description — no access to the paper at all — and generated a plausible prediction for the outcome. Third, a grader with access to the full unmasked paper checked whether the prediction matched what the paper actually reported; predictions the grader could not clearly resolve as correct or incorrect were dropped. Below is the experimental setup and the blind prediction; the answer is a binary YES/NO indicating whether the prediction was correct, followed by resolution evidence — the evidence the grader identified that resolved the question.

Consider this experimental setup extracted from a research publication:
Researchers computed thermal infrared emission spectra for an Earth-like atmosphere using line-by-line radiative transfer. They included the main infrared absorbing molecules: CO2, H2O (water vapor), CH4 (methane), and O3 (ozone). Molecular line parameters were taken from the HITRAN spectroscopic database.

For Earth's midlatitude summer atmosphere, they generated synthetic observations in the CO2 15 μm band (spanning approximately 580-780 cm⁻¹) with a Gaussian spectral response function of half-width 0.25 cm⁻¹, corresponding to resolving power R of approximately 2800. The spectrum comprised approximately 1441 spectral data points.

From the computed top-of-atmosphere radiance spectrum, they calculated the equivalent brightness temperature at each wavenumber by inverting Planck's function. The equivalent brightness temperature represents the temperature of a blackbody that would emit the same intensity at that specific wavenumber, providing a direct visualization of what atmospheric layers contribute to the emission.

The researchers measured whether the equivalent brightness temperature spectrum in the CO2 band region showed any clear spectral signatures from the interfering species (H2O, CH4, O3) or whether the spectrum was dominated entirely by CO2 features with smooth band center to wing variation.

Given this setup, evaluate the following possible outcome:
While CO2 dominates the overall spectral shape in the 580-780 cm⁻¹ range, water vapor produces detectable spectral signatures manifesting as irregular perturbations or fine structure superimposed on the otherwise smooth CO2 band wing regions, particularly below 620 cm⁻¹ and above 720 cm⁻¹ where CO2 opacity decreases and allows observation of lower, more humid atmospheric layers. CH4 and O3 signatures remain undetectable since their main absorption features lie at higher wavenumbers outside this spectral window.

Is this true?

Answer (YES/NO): NO